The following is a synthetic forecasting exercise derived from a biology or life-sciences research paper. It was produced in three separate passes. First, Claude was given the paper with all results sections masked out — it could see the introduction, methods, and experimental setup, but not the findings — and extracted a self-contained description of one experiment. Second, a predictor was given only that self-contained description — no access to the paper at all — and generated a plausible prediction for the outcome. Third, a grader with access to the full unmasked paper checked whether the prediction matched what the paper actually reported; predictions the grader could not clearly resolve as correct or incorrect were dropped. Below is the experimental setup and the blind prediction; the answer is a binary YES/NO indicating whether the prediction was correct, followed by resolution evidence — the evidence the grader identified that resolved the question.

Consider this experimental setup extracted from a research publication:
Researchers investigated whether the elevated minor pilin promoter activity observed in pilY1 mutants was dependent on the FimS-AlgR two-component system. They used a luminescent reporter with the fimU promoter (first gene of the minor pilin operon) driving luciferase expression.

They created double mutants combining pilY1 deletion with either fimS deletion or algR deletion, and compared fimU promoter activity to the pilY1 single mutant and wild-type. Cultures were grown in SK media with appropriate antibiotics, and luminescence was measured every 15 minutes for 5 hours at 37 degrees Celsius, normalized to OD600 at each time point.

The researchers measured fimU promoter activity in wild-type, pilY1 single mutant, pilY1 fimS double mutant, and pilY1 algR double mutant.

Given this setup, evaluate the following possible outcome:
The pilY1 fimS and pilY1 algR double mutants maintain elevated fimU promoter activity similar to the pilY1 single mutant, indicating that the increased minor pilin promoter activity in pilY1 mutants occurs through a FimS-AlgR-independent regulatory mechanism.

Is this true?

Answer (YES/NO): NO